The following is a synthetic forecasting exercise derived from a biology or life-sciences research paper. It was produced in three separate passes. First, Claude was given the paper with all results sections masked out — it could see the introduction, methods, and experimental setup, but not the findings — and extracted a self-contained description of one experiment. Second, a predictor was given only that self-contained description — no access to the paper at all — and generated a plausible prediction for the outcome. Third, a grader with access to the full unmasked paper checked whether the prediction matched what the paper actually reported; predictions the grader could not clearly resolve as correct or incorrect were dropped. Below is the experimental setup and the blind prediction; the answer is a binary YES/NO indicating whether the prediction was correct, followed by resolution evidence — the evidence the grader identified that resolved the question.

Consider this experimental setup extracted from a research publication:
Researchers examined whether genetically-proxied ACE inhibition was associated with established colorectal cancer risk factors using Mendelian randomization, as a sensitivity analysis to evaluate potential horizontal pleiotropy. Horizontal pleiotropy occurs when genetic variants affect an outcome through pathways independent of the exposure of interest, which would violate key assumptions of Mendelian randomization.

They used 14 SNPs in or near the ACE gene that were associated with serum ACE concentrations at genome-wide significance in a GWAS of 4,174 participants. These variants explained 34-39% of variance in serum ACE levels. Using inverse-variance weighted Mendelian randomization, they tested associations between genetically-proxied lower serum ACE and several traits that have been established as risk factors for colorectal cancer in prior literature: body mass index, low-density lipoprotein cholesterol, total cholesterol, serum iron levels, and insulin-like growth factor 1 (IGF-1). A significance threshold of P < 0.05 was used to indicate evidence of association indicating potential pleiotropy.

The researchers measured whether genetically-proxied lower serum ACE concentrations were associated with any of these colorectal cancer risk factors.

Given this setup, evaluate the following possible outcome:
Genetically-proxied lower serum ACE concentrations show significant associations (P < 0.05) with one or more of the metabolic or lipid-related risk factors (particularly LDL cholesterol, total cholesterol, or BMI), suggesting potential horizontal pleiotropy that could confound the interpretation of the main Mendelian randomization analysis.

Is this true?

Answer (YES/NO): NO